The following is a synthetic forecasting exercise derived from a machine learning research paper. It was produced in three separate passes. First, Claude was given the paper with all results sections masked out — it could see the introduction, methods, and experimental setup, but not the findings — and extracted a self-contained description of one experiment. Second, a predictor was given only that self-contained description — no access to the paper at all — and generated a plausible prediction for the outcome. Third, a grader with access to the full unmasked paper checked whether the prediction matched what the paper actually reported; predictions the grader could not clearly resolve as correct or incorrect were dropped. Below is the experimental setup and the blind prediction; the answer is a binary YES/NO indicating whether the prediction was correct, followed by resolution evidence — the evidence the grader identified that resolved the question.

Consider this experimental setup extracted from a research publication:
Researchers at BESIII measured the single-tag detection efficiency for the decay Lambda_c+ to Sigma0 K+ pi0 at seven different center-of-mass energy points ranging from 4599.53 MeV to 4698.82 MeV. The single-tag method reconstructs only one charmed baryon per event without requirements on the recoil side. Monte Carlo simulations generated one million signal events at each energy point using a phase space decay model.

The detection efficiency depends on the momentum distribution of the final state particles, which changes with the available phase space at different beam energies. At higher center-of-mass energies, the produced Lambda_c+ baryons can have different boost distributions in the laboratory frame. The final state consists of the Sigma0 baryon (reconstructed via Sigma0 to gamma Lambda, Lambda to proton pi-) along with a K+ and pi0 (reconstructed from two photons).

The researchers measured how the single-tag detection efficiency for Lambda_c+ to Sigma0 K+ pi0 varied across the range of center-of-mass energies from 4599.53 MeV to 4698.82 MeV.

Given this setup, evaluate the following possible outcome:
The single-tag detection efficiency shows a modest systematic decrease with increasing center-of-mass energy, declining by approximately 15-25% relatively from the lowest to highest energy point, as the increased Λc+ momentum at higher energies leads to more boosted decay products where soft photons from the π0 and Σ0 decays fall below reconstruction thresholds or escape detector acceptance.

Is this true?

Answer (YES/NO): NO